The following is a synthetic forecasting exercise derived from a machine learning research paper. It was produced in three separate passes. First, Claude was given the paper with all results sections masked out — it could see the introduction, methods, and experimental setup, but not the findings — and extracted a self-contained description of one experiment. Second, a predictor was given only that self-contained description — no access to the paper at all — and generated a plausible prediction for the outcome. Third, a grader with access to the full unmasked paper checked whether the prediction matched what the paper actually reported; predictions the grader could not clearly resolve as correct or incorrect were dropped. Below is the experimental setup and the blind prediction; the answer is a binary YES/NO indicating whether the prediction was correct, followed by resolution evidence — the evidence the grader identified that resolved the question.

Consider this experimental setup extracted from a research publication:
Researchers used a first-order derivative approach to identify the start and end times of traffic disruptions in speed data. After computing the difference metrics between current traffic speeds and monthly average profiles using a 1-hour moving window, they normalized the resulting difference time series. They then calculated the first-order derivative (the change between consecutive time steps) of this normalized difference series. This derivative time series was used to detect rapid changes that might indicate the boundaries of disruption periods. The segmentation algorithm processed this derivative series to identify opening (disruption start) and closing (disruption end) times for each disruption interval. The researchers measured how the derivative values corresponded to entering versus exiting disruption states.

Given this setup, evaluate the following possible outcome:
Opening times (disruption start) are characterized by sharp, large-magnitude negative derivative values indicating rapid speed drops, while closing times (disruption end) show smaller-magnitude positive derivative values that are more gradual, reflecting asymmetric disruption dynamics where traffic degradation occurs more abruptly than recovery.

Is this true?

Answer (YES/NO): NO